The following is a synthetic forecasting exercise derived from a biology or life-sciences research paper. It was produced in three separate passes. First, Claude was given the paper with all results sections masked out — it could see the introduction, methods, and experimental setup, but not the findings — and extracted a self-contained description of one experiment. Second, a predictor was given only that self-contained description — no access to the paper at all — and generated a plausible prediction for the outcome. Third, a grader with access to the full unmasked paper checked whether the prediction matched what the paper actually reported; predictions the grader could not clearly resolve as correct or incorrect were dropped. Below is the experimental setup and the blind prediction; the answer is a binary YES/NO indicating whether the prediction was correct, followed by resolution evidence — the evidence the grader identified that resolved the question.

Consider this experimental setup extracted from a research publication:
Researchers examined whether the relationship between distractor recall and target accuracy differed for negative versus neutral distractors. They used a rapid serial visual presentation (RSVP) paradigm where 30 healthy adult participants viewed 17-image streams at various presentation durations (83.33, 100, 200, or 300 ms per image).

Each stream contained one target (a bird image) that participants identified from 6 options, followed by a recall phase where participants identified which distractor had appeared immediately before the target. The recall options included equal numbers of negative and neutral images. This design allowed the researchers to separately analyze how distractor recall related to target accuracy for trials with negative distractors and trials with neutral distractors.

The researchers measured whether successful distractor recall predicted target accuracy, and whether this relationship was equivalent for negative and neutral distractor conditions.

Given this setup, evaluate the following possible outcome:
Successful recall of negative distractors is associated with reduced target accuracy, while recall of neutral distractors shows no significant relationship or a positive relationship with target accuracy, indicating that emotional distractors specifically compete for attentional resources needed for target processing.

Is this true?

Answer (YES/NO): YES